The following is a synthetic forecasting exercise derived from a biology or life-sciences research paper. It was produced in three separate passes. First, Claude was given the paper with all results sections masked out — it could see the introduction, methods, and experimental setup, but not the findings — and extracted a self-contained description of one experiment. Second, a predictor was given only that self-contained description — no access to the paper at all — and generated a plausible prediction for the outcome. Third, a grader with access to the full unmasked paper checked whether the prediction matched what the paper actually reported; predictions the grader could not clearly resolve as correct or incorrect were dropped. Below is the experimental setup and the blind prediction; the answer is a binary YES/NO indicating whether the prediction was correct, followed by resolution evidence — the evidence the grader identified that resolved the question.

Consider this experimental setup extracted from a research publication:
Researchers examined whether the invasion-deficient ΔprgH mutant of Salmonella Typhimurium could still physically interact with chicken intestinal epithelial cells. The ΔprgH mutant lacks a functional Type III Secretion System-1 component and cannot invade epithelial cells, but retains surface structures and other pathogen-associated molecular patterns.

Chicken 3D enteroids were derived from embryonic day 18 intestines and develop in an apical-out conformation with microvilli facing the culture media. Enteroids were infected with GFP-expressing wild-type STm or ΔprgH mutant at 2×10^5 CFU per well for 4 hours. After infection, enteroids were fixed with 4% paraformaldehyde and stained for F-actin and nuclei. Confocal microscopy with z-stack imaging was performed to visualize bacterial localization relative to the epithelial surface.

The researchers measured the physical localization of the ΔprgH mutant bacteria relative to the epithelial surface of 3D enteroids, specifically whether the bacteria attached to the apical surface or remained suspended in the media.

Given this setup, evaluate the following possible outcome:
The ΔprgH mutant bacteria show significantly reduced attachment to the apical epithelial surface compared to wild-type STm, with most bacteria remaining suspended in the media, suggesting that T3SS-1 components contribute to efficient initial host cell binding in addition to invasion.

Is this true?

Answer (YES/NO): NO